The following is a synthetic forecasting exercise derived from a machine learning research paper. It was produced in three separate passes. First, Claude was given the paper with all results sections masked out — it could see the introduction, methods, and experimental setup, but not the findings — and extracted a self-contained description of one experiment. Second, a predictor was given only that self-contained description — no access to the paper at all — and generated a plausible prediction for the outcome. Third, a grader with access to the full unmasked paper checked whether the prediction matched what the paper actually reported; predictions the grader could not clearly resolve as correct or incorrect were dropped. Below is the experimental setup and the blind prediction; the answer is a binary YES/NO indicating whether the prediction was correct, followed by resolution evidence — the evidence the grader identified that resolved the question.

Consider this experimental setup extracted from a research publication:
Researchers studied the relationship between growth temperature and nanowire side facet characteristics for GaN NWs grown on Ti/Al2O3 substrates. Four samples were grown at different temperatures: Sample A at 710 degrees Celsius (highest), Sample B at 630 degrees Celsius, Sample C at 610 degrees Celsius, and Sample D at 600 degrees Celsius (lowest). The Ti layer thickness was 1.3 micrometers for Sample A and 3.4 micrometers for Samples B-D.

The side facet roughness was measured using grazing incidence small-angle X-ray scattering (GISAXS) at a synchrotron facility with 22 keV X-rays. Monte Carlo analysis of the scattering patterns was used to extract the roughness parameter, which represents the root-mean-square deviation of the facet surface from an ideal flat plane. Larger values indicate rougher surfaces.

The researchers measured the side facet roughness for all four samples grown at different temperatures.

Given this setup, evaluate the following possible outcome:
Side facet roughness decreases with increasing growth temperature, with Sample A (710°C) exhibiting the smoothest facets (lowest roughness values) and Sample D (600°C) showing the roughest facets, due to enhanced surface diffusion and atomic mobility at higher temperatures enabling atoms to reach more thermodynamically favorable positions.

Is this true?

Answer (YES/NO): NO